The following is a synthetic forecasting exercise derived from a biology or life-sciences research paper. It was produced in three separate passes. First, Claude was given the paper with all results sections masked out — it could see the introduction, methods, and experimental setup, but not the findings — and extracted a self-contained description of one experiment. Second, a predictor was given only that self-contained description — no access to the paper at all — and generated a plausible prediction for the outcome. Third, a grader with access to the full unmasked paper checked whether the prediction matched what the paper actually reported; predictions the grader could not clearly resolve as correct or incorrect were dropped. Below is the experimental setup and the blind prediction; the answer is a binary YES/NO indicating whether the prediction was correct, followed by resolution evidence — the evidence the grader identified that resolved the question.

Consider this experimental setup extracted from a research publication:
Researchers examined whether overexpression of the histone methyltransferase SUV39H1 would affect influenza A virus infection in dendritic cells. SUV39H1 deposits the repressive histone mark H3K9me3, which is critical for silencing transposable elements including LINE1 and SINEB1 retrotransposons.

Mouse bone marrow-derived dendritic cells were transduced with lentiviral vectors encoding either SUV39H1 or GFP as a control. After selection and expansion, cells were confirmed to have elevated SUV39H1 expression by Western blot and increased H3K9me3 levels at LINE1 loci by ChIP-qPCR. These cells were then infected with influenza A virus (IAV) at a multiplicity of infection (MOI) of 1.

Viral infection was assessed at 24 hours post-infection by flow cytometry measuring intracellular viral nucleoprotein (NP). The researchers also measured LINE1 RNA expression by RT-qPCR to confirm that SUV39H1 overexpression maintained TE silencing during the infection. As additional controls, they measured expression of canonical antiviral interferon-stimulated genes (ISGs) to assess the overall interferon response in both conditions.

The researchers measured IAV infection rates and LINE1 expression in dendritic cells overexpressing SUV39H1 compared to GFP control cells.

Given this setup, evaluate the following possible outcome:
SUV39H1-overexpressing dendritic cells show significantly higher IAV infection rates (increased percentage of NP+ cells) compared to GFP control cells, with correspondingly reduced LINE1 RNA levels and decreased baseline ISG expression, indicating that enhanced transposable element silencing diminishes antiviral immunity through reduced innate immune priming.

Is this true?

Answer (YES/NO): YES